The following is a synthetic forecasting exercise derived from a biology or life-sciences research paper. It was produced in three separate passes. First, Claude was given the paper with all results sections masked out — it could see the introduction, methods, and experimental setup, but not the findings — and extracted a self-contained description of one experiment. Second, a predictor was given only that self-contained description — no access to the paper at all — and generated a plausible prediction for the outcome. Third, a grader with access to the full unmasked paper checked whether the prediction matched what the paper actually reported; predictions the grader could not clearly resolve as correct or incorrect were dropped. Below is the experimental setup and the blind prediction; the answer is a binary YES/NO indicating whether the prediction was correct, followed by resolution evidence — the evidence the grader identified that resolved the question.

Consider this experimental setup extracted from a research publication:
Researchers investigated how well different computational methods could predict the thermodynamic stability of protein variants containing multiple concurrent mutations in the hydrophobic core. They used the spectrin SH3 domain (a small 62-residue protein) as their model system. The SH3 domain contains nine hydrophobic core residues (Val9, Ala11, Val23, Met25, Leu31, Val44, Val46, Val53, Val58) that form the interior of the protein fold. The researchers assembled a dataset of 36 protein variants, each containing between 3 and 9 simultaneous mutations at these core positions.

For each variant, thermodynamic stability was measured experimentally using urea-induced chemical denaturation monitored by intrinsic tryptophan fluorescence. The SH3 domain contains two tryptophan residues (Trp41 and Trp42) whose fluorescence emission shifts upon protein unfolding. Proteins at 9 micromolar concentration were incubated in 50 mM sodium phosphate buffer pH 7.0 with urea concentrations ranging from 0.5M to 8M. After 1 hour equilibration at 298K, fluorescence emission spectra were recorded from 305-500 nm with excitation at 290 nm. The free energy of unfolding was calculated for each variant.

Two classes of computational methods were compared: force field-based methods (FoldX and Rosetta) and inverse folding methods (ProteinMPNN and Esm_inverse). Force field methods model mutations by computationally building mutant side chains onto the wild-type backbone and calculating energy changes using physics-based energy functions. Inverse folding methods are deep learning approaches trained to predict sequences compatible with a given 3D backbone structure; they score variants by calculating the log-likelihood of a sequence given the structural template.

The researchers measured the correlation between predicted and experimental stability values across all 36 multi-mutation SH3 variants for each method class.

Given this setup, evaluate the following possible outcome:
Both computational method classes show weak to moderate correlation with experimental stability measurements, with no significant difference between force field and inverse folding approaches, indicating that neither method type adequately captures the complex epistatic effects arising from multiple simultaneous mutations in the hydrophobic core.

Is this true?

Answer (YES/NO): YES